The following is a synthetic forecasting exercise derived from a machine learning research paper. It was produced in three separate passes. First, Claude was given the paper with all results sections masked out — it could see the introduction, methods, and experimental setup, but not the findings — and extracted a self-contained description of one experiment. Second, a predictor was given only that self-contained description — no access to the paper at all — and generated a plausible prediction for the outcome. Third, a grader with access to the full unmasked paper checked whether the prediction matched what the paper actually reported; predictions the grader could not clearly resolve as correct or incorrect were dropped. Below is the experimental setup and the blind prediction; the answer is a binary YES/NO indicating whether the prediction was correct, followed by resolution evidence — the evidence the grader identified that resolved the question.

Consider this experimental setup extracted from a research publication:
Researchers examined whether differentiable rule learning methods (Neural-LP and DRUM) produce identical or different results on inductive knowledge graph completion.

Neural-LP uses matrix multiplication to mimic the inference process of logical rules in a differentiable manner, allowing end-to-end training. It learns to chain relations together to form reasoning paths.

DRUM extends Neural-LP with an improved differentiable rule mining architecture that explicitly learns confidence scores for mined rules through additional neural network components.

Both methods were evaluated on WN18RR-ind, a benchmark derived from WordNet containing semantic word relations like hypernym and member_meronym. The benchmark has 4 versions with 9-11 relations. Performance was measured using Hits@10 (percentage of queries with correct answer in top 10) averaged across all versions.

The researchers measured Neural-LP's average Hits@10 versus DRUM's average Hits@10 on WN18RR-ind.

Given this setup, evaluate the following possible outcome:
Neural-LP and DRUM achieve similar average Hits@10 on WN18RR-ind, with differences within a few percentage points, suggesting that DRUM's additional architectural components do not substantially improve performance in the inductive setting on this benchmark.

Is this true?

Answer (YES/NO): YES